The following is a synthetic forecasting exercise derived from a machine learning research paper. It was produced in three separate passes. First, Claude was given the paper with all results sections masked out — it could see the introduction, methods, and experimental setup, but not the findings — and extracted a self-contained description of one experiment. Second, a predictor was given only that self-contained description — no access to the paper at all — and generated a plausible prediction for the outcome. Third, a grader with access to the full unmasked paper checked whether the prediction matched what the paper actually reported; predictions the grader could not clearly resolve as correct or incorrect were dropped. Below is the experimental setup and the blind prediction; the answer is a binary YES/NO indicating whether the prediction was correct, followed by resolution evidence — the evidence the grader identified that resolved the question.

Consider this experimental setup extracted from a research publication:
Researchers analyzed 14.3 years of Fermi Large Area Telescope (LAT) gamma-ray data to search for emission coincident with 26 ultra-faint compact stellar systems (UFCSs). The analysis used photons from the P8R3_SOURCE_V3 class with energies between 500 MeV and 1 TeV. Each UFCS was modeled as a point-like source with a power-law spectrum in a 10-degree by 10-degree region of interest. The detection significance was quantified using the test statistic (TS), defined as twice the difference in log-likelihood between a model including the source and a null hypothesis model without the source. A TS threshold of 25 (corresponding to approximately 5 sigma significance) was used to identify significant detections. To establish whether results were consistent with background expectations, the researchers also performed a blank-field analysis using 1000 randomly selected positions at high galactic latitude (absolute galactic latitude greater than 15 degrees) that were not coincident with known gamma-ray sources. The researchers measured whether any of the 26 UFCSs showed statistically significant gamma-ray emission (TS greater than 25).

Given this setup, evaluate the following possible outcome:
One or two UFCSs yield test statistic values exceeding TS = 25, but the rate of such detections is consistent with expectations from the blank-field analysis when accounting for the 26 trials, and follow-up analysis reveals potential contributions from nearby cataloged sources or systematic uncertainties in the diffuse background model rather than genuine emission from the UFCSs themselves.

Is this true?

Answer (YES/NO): NO